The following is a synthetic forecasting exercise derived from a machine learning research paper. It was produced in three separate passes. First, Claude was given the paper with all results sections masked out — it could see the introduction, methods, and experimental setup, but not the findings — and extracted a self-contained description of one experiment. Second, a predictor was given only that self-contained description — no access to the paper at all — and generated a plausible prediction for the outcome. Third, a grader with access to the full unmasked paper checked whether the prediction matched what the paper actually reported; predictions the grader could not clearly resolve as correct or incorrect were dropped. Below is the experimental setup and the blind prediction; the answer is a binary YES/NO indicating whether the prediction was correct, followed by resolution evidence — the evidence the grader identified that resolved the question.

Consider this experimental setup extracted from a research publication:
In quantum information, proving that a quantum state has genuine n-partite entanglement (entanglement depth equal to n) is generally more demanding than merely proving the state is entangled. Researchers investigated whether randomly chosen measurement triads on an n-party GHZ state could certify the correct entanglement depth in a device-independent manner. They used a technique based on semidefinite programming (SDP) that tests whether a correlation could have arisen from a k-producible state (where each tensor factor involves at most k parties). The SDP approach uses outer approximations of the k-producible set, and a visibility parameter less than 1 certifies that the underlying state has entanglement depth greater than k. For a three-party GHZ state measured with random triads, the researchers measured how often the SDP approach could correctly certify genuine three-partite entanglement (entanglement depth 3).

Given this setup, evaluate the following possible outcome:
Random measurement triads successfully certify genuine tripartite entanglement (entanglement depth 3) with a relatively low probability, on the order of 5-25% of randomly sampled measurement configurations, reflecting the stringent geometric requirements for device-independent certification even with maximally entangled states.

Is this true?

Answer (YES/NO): NO